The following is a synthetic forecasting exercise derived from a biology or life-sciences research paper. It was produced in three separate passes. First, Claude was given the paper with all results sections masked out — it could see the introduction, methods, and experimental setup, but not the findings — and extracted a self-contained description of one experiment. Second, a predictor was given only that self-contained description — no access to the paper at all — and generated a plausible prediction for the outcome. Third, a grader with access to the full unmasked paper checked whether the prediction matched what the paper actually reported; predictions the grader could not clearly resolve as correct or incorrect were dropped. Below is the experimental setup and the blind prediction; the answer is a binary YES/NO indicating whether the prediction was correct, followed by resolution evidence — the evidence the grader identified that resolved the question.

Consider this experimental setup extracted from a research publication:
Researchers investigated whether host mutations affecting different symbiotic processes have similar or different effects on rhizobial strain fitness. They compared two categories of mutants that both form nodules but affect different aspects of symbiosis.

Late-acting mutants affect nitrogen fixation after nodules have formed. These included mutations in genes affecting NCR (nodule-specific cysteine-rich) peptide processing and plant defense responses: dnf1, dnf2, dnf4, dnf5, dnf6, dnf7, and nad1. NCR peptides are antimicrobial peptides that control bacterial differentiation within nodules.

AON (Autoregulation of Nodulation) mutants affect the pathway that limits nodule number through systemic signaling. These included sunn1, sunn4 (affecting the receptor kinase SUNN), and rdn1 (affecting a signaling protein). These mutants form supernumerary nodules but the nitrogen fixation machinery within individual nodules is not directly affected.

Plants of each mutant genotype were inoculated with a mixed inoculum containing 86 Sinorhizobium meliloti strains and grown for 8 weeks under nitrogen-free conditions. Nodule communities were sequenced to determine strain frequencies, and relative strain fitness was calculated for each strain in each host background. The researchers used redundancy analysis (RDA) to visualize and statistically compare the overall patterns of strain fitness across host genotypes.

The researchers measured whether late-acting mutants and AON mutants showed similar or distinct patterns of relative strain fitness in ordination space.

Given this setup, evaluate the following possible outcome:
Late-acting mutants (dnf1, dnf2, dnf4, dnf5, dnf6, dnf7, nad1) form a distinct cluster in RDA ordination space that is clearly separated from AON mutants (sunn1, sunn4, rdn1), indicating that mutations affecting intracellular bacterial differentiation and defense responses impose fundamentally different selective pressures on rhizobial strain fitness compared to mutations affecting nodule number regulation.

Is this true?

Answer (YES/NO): NO